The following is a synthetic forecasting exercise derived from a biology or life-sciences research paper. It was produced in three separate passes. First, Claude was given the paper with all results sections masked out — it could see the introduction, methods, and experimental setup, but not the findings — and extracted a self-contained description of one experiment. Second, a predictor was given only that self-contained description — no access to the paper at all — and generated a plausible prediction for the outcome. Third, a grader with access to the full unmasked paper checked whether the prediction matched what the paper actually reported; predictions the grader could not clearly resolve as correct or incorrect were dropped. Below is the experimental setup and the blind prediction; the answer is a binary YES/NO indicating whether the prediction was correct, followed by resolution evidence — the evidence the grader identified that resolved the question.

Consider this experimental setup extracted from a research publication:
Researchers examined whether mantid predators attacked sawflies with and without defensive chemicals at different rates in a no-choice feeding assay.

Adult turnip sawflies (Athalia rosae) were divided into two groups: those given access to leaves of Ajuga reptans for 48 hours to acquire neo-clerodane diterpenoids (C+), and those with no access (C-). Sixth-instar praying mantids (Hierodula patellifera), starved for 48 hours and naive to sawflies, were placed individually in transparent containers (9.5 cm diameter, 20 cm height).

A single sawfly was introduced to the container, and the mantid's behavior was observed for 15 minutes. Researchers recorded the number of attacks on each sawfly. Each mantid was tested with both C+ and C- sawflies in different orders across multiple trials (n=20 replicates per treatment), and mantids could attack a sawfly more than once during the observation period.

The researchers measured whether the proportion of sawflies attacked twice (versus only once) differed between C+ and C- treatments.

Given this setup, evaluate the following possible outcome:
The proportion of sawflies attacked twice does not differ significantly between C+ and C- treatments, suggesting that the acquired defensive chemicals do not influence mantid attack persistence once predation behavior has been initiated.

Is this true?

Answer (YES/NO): YES